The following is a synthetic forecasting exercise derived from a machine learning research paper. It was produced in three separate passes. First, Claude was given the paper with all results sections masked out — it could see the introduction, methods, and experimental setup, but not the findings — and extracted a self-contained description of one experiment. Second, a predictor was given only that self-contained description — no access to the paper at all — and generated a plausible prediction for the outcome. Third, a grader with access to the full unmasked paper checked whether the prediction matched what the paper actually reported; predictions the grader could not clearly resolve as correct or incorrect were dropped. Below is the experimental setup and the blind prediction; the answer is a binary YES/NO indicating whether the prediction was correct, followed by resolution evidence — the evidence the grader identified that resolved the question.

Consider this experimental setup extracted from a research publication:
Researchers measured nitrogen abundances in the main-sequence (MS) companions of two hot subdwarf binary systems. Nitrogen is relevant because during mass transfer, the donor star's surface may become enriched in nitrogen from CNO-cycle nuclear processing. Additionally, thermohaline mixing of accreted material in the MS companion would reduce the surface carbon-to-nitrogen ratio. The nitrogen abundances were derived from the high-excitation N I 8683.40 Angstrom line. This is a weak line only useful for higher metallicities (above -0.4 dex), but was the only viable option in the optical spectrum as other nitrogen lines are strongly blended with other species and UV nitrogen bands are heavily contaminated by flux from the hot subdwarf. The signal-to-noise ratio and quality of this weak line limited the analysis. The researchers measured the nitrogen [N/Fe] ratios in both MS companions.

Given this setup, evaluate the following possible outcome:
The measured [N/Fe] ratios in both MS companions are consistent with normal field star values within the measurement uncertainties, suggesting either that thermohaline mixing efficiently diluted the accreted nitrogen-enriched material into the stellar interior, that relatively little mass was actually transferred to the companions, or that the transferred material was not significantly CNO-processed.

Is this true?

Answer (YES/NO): NO